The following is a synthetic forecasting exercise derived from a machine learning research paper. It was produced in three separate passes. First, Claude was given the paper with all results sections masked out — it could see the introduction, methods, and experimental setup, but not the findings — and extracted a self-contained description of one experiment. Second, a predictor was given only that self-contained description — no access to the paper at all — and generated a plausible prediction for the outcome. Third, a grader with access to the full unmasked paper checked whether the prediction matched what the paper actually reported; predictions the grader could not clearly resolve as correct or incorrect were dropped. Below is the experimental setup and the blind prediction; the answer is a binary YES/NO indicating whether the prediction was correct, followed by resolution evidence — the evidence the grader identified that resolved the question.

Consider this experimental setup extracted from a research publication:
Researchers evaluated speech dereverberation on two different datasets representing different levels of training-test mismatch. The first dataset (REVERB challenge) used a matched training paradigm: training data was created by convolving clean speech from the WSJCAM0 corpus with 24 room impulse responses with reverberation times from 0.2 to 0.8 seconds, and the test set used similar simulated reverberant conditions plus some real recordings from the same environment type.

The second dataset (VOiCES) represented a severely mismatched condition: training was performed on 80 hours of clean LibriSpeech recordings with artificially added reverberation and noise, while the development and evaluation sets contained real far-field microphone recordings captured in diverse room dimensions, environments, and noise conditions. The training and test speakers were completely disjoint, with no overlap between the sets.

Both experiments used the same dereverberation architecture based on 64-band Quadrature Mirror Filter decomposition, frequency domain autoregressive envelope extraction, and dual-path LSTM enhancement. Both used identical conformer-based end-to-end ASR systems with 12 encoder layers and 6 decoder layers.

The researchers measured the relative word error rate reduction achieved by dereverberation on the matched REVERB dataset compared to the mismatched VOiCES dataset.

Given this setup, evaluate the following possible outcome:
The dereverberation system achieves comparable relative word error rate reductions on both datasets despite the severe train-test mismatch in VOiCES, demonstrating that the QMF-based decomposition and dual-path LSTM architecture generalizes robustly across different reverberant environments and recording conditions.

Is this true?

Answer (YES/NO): NO